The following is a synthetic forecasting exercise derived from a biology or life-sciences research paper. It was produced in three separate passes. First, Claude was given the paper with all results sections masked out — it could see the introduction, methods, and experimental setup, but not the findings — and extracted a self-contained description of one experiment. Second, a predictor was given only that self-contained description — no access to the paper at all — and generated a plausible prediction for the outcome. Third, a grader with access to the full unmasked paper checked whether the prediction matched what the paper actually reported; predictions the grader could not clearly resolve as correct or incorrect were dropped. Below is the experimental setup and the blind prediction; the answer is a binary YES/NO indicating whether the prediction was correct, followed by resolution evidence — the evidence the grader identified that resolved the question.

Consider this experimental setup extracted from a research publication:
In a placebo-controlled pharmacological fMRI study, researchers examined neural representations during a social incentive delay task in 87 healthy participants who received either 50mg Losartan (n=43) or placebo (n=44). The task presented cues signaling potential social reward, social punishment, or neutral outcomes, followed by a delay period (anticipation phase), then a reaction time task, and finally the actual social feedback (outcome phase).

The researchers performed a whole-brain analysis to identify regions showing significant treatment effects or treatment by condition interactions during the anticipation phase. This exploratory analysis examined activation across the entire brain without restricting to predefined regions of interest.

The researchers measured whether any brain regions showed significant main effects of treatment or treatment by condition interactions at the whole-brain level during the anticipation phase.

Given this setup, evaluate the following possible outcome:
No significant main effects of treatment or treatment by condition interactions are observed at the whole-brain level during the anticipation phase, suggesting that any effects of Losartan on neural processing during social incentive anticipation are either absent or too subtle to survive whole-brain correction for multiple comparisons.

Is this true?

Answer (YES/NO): YES